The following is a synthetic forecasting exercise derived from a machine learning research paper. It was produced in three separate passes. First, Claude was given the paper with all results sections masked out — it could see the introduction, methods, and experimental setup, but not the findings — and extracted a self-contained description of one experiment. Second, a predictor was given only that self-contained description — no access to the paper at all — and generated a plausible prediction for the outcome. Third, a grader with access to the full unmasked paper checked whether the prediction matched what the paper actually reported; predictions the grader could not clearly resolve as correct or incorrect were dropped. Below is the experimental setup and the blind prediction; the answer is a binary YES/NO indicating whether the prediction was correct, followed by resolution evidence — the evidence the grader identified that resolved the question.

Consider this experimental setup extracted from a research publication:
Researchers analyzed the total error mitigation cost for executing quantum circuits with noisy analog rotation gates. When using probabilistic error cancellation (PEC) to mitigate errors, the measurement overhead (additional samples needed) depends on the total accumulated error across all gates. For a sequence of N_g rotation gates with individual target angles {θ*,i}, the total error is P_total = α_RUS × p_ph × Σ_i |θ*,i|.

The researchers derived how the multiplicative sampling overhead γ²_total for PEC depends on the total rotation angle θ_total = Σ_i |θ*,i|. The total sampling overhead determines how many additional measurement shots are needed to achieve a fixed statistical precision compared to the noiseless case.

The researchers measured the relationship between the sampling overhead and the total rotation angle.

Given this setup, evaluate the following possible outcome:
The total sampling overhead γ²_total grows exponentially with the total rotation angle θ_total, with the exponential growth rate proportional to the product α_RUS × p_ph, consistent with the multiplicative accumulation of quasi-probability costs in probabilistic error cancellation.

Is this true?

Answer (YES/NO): YES